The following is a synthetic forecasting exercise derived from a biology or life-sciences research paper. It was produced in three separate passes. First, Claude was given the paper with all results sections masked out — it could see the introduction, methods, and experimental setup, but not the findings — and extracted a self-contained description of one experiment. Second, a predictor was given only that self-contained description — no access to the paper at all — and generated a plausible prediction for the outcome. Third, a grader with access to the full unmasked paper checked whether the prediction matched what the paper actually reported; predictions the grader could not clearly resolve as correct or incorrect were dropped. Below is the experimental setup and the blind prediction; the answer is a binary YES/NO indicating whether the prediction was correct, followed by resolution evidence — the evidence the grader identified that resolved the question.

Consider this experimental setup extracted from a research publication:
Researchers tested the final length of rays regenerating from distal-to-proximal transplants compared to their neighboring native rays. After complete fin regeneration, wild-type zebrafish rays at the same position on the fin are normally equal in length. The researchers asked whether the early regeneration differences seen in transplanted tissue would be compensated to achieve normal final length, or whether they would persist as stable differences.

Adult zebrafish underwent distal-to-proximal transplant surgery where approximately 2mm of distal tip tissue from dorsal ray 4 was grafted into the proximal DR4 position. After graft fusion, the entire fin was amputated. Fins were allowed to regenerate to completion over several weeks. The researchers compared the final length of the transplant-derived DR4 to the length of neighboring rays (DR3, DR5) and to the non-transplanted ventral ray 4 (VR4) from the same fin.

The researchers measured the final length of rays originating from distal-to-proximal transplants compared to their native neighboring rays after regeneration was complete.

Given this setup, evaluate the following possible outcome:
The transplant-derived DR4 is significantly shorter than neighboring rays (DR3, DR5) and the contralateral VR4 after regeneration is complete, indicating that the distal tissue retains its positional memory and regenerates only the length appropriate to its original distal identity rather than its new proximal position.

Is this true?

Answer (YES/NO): NO